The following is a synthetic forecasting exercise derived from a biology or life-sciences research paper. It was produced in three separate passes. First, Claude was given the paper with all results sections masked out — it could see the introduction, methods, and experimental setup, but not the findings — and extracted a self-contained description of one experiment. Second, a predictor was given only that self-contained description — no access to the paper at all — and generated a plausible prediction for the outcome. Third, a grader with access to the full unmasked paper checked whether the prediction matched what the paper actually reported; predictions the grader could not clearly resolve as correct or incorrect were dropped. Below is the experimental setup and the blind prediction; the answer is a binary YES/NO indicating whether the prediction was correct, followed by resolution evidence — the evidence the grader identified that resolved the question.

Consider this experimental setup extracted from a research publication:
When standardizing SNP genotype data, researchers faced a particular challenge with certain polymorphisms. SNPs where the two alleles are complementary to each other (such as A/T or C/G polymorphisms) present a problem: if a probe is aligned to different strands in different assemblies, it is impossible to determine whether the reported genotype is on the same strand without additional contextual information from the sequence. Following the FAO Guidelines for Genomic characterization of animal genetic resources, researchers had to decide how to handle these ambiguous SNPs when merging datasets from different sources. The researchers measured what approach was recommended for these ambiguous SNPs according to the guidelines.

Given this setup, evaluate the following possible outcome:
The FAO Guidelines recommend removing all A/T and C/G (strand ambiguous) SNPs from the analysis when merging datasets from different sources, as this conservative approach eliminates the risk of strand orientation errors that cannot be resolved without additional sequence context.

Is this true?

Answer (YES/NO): YES